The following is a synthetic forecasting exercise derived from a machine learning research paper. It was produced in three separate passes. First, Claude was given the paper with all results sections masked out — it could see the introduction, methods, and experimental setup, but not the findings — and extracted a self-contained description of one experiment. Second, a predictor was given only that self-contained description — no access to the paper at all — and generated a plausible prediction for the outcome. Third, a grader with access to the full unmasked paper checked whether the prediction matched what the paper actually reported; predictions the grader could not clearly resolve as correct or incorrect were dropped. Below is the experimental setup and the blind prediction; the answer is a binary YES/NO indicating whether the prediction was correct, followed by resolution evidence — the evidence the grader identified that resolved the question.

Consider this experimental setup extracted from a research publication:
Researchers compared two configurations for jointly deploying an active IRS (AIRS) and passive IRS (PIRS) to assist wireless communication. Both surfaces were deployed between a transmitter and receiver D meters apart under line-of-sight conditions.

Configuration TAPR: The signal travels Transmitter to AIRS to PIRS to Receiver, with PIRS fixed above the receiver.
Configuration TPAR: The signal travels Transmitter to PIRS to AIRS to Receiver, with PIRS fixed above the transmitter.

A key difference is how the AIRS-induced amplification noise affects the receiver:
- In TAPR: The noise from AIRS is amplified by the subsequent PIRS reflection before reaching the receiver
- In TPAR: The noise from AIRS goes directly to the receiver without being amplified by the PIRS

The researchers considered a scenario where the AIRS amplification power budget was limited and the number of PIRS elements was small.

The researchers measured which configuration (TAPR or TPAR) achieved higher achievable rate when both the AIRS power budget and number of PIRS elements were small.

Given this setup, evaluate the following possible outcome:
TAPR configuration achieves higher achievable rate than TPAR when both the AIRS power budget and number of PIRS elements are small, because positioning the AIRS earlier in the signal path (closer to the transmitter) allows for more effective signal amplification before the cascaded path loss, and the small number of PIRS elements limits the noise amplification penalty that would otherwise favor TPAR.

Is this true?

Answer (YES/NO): YES